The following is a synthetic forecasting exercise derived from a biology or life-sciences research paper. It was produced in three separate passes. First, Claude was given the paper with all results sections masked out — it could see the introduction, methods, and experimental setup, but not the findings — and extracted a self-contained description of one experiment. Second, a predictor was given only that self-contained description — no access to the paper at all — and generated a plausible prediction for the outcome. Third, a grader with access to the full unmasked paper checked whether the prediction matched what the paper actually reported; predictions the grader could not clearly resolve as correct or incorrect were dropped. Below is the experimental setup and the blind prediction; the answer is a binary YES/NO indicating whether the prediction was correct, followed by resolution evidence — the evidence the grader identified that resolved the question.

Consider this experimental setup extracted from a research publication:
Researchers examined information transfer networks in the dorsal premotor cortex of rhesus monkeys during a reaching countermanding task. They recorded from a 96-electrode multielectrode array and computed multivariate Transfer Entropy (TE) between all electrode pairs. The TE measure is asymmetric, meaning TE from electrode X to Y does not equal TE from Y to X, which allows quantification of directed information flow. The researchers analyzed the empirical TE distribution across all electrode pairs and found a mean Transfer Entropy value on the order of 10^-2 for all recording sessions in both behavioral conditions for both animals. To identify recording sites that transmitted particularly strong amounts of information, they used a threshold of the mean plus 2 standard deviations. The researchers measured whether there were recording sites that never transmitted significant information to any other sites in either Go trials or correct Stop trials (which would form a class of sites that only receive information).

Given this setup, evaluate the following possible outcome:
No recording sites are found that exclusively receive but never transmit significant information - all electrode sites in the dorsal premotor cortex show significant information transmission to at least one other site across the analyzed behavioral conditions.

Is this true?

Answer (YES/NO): NO